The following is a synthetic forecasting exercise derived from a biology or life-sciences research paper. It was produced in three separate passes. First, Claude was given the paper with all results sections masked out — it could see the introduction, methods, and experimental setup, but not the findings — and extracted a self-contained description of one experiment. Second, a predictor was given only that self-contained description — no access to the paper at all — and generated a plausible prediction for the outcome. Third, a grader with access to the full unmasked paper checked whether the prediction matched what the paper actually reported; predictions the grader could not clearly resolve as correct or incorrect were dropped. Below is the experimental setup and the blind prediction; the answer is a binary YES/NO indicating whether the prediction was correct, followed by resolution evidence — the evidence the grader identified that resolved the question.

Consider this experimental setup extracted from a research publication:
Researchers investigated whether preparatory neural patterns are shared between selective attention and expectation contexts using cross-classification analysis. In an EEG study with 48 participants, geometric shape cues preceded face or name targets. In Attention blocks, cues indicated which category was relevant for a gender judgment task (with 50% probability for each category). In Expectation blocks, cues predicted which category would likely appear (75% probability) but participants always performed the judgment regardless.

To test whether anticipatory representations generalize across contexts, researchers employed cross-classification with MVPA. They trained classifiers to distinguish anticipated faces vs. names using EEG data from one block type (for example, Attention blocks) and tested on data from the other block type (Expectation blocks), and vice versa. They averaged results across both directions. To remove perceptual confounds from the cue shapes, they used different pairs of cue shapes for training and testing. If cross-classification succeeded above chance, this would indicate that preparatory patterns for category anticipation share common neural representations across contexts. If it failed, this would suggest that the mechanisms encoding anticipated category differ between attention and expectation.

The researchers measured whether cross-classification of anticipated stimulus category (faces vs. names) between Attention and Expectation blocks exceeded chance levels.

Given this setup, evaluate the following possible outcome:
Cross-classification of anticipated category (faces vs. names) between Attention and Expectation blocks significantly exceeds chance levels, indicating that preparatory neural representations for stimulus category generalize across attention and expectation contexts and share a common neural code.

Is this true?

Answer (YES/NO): NO